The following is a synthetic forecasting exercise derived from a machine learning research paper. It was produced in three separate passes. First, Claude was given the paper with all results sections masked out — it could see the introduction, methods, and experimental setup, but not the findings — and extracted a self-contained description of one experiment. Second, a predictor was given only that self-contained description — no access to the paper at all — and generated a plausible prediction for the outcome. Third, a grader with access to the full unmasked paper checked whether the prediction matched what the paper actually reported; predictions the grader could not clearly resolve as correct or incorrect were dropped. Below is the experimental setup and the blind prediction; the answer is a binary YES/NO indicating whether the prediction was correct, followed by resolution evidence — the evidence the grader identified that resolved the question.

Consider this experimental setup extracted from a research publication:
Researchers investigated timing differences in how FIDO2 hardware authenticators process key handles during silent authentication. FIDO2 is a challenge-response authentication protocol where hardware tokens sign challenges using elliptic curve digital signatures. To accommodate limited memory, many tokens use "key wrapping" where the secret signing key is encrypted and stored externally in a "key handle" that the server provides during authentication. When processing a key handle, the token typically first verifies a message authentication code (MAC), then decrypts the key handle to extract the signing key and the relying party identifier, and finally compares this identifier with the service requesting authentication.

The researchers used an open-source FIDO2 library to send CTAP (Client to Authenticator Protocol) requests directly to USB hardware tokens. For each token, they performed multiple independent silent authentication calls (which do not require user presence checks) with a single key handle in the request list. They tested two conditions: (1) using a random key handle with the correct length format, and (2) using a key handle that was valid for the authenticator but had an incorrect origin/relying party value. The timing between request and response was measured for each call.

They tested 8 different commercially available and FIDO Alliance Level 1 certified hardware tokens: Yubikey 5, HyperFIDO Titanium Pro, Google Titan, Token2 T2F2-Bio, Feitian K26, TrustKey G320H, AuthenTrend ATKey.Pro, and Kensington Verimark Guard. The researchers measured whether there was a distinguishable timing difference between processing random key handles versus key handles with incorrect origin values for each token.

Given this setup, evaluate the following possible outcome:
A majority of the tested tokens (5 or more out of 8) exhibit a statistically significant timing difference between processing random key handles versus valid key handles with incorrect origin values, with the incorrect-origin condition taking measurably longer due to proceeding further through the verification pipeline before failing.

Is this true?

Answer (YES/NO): NO